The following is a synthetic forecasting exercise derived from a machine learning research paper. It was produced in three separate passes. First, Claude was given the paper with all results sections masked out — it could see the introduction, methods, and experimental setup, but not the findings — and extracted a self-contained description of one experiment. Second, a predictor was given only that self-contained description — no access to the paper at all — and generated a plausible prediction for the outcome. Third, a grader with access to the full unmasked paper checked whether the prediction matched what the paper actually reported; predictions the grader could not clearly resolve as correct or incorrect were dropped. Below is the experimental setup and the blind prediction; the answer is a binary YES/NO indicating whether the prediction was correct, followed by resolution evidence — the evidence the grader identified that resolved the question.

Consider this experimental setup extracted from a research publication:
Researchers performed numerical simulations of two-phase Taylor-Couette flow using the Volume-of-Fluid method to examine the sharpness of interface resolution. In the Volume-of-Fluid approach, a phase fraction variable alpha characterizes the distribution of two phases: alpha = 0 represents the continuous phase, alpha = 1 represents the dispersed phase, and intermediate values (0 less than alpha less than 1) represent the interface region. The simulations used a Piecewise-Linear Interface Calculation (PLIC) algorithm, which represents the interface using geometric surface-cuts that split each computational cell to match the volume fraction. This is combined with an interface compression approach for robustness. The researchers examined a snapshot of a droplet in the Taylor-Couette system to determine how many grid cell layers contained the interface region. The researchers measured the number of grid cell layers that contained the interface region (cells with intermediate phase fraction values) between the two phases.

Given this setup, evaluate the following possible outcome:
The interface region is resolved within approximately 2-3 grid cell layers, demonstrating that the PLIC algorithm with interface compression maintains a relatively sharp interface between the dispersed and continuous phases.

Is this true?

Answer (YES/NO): NO